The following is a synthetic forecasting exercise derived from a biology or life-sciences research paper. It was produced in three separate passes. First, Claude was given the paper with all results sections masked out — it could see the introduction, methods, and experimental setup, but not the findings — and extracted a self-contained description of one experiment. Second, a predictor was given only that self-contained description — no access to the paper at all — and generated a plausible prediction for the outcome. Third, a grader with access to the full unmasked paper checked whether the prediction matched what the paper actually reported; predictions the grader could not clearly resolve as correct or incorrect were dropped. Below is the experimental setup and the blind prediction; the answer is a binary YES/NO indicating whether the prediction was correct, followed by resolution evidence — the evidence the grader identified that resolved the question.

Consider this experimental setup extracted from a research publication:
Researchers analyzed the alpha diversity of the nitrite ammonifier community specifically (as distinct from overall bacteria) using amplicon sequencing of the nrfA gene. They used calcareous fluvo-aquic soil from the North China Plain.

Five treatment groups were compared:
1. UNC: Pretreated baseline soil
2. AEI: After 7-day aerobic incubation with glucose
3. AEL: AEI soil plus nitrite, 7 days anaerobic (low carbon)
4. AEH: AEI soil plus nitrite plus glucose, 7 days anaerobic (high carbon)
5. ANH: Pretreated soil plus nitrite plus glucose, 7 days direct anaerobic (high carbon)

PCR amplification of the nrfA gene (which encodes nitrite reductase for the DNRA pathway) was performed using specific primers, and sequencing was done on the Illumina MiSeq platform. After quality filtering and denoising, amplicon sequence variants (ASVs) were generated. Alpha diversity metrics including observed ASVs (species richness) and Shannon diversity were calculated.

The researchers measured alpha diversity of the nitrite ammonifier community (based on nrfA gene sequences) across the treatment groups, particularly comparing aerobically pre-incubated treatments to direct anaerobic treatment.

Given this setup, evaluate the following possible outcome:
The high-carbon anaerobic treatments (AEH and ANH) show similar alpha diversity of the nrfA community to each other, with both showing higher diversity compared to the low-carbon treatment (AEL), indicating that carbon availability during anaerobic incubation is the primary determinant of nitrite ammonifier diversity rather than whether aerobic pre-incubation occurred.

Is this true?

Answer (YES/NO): NO